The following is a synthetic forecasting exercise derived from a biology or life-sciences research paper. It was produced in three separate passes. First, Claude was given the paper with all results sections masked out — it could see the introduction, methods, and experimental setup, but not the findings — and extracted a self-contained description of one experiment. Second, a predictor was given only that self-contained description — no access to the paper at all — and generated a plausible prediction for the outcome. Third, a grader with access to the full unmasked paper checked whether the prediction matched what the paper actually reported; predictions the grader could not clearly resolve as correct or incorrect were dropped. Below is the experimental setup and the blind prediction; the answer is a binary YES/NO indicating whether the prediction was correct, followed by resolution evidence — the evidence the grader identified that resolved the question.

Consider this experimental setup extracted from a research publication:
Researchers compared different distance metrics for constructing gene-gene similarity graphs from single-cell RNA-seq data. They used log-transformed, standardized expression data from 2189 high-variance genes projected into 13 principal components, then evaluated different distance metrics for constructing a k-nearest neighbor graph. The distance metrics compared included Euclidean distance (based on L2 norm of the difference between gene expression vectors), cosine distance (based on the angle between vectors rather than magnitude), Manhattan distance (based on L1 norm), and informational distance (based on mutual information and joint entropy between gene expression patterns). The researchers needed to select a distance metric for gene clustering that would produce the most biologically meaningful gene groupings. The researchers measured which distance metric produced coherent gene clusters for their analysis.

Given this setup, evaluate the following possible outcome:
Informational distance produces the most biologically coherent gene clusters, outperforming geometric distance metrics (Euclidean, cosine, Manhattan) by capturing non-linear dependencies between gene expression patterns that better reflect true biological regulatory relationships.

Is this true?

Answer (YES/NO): NO